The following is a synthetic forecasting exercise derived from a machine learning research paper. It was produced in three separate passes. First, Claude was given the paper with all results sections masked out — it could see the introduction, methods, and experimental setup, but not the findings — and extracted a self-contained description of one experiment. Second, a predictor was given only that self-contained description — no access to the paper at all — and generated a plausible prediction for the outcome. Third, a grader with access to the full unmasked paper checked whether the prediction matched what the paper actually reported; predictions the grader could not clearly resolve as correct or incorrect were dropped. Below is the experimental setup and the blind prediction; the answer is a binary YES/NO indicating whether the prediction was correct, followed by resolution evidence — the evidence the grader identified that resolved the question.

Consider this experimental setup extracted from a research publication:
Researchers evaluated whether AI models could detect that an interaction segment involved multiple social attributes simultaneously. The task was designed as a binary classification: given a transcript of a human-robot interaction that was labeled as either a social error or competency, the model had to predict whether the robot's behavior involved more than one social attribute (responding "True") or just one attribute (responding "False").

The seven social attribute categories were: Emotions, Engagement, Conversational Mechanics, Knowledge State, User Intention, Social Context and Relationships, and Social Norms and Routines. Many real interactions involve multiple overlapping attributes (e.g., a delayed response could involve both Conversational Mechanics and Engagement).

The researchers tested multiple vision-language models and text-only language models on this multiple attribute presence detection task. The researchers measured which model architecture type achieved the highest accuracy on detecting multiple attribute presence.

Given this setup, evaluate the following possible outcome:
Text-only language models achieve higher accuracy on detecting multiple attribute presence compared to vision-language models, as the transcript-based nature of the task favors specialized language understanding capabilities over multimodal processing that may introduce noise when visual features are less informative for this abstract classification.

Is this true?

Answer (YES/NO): NO